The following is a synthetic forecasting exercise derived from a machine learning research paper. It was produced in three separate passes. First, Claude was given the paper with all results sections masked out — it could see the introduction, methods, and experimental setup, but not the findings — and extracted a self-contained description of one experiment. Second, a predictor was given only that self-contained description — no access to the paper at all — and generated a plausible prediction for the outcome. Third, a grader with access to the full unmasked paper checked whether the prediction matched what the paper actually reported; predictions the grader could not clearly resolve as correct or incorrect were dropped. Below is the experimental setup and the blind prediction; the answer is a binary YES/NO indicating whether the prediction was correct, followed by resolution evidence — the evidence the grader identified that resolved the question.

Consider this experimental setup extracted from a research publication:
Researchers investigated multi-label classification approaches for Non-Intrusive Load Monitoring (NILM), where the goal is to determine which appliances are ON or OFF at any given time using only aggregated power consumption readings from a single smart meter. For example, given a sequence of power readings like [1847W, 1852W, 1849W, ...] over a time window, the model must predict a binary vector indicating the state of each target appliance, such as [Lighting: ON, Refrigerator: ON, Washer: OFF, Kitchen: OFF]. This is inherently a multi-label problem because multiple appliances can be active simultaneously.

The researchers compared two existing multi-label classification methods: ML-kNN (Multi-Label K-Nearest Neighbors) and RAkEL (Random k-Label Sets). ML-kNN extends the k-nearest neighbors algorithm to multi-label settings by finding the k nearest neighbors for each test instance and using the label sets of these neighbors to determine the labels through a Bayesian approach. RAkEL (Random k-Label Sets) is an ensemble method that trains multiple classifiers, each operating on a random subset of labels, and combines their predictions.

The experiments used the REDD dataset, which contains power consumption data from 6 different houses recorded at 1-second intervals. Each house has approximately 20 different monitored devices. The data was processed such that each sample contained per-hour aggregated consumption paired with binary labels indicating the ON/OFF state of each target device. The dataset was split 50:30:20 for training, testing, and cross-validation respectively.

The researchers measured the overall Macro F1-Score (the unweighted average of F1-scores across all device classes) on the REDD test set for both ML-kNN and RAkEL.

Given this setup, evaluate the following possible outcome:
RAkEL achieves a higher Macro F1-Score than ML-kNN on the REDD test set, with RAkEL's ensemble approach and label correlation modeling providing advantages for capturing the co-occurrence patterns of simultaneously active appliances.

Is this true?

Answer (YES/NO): YES